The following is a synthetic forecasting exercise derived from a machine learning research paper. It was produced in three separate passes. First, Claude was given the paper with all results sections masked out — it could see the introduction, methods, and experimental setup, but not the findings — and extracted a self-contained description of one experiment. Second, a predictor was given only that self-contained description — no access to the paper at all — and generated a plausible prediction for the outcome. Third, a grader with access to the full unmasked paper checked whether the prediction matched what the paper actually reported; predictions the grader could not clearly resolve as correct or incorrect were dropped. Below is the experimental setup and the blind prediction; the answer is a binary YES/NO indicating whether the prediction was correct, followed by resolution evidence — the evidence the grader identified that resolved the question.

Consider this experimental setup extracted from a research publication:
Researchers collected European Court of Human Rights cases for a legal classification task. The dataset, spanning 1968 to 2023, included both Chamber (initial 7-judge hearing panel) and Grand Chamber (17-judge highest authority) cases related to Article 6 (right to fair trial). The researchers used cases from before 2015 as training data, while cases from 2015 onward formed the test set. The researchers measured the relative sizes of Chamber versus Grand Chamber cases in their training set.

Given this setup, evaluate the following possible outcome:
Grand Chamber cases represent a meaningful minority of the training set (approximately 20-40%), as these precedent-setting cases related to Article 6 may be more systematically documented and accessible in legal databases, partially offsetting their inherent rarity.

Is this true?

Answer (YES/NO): NO